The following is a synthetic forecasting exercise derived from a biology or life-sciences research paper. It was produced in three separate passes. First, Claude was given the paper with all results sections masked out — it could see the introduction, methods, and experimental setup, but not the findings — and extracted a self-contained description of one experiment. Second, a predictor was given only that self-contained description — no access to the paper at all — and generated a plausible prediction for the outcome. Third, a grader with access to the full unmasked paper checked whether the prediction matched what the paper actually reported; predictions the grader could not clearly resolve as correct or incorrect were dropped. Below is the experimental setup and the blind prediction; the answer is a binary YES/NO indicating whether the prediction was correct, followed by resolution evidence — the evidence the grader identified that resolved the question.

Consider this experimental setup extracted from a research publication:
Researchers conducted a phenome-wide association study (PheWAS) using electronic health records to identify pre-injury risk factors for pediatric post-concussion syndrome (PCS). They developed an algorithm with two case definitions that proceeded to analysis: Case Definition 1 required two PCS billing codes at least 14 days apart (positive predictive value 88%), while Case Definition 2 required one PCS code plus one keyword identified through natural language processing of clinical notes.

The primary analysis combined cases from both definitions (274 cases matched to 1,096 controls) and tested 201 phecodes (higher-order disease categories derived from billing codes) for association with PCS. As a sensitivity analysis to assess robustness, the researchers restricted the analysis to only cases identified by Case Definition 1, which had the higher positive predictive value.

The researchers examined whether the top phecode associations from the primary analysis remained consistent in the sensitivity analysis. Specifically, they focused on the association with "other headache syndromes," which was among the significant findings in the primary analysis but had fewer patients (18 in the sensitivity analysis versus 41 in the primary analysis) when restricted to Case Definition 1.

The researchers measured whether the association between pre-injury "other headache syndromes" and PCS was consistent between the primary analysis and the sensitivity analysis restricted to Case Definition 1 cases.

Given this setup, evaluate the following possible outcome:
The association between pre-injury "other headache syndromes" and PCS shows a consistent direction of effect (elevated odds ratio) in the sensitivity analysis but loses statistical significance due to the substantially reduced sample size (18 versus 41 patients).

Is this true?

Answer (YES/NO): YES